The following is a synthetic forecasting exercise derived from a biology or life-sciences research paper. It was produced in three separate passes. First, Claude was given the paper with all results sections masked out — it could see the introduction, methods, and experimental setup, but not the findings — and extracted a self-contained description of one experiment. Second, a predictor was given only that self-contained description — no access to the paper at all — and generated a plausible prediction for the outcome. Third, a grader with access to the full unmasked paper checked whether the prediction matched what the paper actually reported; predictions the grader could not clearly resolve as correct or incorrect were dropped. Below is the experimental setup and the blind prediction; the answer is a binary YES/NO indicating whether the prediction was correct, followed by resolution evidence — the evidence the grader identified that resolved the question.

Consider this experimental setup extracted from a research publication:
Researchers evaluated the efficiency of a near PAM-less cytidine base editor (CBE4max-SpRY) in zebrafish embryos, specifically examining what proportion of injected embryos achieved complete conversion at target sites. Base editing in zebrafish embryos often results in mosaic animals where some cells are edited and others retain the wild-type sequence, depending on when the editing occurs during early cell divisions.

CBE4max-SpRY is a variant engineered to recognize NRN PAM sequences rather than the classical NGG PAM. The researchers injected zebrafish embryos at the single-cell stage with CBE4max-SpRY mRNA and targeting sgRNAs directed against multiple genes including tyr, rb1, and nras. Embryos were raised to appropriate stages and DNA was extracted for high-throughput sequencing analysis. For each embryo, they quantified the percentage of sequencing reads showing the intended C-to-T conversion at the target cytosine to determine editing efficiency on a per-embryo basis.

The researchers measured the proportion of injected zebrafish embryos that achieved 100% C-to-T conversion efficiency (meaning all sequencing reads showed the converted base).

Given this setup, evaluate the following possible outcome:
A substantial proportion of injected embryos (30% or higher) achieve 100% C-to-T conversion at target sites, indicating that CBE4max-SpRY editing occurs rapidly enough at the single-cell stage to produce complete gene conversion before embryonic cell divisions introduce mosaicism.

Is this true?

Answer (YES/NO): YES